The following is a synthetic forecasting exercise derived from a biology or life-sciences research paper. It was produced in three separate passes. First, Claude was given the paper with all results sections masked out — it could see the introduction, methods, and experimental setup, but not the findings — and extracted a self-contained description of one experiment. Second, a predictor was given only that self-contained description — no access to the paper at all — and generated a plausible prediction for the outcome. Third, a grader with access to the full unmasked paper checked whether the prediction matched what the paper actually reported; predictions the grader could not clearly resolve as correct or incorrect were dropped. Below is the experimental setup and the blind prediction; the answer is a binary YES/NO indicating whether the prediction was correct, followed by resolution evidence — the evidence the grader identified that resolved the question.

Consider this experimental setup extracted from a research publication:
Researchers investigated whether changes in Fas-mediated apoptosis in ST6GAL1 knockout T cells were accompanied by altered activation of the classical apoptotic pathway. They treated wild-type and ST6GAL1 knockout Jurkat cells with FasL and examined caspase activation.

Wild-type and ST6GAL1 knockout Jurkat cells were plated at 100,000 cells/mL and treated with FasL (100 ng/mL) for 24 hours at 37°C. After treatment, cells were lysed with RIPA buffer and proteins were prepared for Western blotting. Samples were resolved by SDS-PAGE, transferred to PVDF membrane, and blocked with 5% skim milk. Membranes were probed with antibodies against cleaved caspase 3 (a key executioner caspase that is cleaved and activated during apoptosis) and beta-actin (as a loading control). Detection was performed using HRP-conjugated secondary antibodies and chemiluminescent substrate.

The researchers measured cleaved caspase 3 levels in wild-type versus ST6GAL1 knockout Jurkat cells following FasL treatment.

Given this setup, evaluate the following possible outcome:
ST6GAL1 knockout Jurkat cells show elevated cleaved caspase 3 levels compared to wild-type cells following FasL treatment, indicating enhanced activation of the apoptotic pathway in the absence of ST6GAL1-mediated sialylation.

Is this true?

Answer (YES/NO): YES